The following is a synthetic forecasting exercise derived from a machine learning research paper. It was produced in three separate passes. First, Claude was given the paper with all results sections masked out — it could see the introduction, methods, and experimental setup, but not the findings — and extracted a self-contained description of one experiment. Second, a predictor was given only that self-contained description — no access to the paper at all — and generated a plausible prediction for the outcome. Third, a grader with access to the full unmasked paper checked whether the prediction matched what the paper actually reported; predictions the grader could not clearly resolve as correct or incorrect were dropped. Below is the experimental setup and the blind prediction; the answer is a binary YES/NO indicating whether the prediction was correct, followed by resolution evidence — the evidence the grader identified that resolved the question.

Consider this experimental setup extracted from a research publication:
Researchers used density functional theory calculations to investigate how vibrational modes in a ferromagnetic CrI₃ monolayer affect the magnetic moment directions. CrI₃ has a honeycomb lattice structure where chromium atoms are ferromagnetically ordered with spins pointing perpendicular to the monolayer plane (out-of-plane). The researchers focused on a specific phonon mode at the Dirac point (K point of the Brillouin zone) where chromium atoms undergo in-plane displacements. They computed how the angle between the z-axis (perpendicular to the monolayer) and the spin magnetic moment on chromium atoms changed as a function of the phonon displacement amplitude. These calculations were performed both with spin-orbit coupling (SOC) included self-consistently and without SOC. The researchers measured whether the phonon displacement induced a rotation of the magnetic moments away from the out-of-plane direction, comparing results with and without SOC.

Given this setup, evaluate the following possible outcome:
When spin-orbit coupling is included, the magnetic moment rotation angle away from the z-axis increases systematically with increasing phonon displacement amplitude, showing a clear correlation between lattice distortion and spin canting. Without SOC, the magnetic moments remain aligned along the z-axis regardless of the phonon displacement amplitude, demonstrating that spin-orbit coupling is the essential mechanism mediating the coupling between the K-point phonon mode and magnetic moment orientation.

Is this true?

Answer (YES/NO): YES